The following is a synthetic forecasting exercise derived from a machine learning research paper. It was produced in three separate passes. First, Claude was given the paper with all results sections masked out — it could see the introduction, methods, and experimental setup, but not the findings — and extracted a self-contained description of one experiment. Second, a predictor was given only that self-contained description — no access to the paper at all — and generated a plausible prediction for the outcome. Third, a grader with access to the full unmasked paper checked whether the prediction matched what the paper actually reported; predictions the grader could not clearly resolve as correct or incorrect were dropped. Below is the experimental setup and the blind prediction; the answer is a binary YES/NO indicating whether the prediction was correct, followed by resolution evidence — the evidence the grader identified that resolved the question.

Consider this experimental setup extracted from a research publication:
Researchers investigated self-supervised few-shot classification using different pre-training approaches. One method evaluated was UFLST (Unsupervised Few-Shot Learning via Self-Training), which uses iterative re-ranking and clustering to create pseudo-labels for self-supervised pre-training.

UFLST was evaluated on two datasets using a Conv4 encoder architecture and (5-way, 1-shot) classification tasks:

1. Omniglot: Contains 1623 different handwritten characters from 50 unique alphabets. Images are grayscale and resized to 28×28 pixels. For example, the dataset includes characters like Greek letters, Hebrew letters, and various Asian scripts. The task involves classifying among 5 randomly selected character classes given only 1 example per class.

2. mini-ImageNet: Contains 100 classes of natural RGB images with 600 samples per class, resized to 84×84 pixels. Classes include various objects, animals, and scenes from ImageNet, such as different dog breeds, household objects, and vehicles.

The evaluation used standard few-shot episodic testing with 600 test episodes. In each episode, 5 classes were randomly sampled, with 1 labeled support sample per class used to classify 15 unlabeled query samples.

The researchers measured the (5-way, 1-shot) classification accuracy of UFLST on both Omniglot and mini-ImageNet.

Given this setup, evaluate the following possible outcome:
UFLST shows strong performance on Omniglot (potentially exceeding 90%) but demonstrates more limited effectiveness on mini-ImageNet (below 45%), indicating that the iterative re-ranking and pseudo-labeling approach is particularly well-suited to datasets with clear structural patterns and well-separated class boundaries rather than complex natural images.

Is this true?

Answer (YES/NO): YES